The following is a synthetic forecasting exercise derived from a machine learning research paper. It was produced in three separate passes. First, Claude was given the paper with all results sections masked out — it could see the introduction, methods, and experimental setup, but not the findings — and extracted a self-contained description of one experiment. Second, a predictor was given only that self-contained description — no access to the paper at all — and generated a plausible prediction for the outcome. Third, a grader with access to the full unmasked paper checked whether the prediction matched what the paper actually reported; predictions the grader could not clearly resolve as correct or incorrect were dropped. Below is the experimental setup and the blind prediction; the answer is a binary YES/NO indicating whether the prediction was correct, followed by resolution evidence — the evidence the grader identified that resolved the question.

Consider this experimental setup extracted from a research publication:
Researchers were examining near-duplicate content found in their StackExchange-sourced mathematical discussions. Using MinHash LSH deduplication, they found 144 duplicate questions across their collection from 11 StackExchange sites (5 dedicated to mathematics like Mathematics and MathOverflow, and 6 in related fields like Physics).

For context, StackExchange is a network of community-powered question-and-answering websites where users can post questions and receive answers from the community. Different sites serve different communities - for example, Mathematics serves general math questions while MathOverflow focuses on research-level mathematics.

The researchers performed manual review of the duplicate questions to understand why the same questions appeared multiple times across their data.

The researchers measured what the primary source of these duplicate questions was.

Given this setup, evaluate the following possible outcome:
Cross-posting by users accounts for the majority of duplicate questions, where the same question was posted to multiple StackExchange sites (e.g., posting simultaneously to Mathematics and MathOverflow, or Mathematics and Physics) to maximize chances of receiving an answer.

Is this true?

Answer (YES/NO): YES